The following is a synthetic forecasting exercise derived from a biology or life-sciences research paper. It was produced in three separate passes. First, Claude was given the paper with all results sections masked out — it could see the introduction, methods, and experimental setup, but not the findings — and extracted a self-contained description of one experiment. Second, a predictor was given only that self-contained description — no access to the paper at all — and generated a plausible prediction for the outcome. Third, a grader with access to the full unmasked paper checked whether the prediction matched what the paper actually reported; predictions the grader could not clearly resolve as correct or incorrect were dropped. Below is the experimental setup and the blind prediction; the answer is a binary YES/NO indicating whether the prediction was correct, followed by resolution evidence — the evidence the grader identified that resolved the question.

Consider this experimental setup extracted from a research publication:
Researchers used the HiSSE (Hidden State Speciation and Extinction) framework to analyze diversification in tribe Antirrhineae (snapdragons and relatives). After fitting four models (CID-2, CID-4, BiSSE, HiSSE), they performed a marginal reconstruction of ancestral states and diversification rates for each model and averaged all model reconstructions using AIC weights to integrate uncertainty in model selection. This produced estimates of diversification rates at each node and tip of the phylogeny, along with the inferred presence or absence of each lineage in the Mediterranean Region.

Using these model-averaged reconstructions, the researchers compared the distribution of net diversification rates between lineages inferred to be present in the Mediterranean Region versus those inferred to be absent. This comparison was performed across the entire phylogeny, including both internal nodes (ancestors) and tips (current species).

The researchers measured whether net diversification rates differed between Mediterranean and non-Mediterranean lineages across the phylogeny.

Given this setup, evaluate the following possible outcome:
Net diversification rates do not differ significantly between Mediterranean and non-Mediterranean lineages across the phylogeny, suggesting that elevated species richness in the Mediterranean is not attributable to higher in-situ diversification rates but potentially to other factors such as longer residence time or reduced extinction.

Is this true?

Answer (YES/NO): YES